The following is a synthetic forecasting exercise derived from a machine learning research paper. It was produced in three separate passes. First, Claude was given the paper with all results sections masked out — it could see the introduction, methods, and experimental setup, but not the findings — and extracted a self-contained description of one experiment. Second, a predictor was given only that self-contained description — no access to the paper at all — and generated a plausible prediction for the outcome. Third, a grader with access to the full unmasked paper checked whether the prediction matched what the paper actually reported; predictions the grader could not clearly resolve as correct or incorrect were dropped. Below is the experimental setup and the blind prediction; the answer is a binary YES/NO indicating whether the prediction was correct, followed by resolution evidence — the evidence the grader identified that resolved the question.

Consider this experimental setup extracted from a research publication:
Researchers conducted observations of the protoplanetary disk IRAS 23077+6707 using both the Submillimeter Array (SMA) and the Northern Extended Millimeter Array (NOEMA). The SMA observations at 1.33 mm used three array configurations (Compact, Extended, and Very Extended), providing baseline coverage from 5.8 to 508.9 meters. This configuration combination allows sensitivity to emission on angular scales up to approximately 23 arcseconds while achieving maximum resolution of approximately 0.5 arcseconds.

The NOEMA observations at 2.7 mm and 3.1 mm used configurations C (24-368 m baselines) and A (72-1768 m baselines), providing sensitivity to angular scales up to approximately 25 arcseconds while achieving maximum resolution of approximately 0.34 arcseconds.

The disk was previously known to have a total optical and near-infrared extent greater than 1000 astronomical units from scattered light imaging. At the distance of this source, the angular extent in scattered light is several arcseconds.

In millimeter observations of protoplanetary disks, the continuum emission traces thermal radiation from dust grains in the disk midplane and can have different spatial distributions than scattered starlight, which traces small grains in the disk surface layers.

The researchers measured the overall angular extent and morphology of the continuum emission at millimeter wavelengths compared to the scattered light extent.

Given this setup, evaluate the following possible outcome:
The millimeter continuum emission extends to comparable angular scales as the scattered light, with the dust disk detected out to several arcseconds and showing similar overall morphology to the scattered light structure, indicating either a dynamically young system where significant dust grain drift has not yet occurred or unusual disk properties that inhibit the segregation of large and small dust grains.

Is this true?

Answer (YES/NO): NO